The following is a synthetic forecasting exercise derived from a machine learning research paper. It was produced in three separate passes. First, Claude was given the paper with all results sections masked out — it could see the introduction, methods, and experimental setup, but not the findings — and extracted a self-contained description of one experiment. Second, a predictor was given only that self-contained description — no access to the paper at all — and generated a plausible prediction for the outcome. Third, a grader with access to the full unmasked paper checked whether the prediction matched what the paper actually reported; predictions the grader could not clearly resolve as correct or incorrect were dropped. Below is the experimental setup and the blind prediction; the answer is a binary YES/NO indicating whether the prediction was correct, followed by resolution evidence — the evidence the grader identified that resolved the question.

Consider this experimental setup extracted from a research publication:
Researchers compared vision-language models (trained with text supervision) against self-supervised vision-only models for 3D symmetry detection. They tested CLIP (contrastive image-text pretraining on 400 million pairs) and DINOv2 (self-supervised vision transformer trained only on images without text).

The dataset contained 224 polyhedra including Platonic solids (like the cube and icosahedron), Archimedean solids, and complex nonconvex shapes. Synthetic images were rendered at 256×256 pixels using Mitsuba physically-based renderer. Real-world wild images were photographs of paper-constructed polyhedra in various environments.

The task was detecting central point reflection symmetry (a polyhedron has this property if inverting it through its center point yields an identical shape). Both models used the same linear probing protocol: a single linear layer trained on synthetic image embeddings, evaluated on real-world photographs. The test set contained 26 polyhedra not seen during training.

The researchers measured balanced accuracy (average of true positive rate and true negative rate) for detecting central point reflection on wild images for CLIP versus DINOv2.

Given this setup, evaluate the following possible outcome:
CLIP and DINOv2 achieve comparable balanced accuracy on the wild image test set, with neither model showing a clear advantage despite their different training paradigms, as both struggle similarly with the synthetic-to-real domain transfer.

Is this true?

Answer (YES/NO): YES